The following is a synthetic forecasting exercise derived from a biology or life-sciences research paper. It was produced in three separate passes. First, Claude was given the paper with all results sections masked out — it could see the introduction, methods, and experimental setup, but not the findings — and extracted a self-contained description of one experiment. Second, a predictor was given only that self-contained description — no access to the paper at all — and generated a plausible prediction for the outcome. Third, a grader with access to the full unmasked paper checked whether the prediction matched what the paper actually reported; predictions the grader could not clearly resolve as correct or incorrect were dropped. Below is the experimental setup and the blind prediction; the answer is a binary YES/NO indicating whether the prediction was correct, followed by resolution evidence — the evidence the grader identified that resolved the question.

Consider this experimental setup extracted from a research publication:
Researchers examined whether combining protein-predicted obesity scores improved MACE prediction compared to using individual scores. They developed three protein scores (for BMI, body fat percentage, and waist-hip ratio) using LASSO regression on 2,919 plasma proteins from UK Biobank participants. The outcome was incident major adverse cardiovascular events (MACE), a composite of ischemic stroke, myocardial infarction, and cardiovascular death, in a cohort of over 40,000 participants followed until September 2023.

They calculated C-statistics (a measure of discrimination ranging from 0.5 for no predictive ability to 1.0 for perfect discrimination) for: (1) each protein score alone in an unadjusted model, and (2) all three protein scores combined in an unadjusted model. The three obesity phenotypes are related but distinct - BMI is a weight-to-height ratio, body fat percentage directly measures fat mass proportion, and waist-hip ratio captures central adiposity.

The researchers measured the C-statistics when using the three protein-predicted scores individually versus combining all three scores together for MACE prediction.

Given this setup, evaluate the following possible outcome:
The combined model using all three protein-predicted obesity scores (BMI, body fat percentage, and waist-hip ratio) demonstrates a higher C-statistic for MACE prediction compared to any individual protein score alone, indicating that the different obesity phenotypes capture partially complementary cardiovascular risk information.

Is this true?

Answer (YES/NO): YES